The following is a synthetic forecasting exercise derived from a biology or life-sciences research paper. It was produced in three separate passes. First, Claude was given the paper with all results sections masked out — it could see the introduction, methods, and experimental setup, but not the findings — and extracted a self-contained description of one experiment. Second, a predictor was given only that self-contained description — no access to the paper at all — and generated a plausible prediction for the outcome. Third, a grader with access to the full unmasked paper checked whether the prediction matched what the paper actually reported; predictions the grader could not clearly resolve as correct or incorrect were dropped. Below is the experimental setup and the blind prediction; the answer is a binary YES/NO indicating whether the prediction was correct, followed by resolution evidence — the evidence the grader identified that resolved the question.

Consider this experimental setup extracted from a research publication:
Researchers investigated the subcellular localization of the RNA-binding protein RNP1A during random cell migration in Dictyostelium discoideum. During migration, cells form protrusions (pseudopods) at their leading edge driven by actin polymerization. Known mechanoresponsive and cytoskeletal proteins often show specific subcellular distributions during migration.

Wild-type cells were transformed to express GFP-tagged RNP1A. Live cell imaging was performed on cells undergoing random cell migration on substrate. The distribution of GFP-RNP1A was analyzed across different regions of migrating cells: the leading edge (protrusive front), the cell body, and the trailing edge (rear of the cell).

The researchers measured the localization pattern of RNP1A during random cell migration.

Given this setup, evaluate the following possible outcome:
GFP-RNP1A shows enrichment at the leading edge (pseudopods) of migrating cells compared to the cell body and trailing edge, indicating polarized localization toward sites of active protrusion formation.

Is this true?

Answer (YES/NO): NO